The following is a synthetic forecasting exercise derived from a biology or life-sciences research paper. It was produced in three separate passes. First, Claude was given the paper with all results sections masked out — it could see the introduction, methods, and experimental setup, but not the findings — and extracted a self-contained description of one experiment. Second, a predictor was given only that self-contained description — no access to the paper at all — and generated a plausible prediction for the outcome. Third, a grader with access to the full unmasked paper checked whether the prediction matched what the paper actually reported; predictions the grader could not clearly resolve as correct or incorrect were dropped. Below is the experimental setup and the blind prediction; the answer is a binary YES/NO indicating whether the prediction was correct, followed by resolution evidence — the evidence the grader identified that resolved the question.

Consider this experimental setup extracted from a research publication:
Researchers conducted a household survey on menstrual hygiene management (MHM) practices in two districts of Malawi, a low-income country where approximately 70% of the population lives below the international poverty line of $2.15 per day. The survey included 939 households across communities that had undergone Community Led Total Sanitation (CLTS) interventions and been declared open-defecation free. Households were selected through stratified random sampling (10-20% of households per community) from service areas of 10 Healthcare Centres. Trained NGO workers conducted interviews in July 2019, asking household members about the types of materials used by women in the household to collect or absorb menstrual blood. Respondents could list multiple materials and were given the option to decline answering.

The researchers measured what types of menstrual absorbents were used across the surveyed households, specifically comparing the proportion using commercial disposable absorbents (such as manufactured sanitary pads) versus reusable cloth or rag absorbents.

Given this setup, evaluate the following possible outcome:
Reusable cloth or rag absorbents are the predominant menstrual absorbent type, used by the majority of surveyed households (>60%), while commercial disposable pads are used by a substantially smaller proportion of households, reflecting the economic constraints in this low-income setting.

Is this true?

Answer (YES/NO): YES